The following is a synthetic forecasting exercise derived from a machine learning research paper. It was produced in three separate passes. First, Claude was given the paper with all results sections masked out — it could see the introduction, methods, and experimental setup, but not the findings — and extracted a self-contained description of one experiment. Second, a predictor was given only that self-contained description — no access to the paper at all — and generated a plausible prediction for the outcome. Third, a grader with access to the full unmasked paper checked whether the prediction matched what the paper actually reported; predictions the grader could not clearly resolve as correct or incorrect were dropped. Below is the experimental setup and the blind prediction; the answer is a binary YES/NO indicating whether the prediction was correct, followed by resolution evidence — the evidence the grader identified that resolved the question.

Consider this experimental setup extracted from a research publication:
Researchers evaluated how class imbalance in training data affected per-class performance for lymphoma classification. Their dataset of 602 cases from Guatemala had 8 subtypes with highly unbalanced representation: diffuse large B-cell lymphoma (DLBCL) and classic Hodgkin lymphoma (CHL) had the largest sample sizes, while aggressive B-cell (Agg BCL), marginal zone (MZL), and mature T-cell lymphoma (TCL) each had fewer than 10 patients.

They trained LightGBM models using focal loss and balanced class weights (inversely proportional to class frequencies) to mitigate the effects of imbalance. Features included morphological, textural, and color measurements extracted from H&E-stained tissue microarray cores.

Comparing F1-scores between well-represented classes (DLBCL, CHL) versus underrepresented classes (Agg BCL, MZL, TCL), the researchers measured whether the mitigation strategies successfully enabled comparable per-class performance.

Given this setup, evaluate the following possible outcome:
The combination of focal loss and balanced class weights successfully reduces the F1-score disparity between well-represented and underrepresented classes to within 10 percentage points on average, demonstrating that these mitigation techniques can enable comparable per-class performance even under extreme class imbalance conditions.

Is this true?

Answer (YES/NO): NO